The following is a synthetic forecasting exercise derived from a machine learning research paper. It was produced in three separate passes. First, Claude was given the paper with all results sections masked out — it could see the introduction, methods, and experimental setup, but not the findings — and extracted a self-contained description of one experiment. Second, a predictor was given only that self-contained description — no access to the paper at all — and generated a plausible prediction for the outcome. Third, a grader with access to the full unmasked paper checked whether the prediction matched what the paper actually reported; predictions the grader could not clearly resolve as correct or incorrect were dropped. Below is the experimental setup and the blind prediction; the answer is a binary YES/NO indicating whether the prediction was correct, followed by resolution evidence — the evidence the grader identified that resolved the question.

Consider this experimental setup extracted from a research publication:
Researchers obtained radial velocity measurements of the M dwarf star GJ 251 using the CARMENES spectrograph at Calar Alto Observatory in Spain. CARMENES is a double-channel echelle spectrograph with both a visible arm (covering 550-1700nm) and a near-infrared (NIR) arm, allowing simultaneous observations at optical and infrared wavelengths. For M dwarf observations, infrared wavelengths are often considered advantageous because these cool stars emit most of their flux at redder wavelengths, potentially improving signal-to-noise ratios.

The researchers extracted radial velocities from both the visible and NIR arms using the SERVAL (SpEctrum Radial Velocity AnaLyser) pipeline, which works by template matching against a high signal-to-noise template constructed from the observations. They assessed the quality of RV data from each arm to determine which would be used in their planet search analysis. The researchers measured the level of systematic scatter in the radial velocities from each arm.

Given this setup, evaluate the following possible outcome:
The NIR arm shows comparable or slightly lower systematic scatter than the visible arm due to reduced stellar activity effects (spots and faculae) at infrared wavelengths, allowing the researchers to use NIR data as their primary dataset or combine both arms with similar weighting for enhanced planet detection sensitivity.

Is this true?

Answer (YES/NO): NO